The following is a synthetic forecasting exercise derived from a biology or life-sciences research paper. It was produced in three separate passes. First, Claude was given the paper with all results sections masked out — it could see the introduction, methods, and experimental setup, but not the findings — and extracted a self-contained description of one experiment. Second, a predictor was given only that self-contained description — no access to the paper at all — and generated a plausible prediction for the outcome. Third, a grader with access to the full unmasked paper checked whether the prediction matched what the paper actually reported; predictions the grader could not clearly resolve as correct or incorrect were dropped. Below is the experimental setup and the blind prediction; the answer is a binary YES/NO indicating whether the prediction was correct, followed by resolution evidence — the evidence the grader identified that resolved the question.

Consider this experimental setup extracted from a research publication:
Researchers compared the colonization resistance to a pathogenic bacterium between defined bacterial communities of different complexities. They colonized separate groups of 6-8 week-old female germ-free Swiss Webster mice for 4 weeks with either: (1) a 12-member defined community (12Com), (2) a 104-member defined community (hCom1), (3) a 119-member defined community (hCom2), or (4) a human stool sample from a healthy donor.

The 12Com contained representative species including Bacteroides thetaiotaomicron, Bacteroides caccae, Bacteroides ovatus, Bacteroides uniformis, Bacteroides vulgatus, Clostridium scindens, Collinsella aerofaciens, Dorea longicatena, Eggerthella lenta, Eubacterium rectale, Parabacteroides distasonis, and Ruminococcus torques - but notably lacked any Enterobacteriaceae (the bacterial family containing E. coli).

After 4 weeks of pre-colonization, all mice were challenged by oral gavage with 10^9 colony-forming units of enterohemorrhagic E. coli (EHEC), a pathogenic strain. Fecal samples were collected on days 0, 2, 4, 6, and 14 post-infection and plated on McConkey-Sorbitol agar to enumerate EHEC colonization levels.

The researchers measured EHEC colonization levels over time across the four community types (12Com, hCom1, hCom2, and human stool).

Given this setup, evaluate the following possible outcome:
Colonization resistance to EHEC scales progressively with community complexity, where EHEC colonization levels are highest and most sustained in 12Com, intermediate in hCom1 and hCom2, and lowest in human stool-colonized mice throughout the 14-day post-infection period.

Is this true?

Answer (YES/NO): NO